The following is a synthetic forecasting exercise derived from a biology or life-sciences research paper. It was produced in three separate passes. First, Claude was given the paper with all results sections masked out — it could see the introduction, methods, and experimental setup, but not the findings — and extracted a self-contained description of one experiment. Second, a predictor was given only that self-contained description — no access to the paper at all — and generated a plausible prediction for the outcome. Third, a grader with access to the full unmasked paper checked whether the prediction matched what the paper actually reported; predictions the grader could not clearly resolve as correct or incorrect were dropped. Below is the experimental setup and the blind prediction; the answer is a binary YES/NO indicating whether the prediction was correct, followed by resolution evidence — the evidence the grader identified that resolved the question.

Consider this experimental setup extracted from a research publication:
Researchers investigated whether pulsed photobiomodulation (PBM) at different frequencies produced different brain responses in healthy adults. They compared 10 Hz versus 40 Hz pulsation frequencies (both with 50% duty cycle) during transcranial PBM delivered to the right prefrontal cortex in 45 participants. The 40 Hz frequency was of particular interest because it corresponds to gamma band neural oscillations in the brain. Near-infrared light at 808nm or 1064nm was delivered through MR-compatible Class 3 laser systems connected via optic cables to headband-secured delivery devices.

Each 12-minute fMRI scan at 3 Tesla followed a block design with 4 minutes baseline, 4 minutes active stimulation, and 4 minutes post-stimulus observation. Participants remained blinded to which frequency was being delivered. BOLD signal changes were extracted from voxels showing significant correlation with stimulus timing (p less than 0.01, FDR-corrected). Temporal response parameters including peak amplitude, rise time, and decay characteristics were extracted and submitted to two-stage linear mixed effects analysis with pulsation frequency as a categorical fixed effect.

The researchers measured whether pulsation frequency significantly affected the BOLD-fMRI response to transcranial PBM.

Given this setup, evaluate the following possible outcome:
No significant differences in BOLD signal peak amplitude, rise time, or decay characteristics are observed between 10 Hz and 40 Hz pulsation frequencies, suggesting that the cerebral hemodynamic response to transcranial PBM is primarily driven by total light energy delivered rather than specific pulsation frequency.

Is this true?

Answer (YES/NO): YES